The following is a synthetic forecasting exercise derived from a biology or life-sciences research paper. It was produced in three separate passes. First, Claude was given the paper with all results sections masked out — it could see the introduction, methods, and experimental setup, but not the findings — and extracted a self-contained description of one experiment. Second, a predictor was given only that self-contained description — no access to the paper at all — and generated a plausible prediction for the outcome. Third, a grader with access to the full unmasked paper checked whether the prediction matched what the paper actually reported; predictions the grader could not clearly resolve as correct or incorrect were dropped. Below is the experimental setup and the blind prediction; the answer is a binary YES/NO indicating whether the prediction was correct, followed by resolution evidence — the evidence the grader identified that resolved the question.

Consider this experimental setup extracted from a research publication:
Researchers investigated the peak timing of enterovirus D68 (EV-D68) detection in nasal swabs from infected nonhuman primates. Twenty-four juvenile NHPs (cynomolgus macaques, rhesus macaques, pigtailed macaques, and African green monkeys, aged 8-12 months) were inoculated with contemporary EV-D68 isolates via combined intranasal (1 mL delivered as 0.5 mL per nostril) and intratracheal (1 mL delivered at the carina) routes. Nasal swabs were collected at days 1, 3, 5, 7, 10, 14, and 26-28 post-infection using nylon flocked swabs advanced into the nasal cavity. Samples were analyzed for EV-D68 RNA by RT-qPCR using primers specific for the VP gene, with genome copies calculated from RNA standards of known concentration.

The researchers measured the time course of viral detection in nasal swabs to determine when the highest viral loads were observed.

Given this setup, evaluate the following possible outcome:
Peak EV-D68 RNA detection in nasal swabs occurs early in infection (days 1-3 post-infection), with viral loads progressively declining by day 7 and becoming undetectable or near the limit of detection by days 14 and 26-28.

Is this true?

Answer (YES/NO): NO